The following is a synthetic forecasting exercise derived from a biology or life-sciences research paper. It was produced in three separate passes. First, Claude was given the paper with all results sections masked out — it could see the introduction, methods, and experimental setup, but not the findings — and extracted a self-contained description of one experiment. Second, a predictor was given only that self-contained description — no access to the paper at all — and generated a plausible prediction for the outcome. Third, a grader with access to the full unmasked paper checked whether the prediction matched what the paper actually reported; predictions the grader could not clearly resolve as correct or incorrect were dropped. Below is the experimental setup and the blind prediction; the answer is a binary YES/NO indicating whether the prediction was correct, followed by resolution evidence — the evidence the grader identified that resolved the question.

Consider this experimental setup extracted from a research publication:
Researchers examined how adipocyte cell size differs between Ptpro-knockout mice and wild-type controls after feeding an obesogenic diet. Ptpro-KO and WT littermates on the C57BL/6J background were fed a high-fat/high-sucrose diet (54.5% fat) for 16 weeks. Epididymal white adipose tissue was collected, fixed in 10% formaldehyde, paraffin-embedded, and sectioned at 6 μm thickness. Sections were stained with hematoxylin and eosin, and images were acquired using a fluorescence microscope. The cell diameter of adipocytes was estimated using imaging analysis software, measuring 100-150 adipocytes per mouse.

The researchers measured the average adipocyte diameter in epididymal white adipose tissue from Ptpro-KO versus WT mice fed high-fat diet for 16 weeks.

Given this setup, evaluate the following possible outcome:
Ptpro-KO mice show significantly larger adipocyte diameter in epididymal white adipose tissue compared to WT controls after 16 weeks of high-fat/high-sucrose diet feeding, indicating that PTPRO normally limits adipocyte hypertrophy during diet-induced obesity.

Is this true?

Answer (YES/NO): YES